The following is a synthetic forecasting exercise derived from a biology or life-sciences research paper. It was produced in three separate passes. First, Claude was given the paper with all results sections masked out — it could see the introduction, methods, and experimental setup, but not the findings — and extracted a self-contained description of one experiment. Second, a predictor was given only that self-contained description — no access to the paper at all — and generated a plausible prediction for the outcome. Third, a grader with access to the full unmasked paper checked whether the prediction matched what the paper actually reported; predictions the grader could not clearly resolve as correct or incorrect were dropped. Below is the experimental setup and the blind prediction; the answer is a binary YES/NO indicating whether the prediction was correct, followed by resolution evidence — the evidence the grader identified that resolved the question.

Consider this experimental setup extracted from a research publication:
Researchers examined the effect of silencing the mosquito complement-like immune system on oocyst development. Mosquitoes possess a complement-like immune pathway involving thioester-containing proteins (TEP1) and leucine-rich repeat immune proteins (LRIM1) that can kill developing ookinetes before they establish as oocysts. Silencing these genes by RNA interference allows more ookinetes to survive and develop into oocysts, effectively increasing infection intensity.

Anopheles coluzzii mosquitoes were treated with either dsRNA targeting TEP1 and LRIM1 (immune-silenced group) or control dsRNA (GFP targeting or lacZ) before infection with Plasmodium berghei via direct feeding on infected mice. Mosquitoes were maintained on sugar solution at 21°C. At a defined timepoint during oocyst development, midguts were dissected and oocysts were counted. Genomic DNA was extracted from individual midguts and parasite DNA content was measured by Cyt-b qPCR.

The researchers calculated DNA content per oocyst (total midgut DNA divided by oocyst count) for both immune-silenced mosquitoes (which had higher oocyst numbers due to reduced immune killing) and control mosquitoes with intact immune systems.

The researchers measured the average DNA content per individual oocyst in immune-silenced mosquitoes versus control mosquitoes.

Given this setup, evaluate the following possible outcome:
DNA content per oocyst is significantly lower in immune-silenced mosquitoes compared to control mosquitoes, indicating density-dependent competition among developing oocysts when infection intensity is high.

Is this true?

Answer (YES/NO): YES